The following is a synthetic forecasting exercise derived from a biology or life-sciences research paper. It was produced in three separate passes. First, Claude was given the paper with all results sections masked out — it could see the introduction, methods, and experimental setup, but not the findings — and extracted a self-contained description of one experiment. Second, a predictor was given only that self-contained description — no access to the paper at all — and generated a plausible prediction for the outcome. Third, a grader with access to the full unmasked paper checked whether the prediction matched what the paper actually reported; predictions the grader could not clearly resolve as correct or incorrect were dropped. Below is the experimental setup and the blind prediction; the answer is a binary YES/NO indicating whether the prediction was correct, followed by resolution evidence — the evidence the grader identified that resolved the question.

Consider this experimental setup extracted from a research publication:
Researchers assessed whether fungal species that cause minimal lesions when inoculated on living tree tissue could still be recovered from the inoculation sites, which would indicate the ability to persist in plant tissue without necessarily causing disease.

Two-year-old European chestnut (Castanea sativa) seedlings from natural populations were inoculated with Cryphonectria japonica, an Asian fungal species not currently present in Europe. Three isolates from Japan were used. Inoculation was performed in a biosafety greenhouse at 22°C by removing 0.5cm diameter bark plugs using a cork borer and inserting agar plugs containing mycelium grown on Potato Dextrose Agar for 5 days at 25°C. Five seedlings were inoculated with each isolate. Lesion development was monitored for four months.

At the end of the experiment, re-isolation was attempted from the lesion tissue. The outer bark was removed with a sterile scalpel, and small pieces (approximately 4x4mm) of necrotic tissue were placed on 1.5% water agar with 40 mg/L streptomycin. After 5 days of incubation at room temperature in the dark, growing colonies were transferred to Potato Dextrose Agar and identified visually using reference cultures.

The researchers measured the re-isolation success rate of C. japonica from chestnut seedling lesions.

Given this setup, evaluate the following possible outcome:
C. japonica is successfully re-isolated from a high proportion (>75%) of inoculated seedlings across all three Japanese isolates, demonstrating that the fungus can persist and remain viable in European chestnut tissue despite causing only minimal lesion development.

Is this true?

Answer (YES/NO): YES